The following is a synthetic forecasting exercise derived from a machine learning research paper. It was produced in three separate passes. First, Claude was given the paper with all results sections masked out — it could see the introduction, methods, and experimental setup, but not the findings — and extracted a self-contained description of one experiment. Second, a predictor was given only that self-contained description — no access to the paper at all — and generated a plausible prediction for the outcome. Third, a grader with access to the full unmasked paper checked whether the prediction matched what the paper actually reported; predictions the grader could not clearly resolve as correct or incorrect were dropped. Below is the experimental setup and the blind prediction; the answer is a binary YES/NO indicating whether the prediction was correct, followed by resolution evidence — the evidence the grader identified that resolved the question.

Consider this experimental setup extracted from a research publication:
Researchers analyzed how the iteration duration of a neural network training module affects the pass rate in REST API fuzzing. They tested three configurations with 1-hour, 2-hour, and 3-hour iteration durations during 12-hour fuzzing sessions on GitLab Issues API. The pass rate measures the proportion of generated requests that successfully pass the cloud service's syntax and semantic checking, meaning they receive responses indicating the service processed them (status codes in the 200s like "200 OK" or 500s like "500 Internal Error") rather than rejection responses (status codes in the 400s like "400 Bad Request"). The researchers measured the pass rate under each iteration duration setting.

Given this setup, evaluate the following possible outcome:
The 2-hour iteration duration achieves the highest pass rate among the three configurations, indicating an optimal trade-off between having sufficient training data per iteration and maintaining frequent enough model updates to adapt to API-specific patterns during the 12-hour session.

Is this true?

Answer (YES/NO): NO